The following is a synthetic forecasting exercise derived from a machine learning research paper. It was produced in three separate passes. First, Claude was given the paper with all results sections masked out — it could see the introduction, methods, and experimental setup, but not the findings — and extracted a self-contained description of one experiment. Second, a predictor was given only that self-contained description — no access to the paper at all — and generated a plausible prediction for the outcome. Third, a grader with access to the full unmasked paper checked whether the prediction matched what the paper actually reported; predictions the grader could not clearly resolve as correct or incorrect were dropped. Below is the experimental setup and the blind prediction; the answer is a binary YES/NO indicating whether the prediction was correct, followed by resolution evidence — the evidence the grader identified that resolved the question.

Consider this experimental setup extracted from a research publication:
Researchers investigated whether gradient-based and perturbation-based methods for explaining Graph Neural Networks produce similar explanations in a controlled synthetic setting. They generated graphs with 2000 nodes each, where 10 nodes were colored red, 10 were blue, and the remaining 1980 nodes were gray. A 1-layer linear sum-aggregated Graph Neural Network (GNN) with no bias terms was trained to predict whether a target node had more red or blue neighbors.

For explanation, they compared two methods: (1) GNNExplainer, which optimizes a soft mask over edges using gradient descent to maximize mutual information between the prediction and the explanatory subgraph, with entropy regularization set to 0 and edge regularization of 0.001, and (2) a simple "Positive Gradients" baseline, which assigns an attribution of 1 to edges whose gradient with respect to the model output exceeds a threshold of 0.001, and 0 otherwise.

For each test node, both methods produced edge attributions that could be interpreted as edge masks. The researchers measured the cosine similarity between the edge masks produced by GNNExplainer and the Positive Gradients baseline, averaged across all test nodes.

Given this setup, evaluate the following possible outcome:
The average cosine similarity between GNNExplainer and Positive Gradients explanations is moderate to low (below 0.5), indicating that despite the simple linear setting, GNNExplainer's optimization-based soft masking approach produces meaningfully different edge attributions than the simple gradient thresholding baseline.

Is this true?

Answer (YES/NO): NO